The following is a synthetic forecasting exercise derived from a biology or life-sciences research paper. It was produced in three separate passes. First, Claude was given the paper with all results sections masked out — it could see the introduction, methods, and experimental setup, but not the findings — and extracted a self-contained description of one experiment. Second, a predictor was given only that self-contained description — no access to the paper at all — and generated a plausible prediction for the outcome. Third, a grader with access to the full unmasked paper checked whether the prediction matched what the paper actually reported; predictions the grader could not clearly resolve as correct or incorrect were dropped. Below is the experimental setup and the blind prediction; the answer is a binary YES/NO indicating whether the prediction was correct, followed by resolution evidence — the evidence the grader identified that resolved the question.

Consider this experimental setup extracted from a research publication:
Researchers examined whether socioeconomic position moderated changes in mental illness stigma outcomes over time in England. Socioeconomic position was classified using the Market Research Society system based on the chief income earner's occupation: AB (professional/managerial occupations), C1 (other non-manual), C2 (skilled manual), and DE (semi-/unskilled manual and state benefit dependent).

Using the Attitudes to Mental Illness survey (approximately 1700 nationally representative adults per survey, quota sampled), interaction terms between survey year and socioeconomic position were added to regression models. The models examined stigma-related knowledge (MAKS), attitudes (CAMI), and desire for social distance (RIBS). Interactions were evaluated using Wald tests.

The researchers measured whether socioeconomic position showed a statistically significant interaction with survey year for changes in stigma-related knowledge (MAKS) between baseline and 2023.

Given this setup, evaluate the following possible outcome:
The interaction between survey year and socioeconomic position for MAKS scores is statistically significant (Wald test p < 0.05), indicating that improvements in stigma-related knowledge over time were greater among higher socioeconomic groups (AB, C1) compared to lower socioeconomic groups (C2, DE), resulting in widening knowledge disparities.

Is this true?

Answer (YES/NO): NO